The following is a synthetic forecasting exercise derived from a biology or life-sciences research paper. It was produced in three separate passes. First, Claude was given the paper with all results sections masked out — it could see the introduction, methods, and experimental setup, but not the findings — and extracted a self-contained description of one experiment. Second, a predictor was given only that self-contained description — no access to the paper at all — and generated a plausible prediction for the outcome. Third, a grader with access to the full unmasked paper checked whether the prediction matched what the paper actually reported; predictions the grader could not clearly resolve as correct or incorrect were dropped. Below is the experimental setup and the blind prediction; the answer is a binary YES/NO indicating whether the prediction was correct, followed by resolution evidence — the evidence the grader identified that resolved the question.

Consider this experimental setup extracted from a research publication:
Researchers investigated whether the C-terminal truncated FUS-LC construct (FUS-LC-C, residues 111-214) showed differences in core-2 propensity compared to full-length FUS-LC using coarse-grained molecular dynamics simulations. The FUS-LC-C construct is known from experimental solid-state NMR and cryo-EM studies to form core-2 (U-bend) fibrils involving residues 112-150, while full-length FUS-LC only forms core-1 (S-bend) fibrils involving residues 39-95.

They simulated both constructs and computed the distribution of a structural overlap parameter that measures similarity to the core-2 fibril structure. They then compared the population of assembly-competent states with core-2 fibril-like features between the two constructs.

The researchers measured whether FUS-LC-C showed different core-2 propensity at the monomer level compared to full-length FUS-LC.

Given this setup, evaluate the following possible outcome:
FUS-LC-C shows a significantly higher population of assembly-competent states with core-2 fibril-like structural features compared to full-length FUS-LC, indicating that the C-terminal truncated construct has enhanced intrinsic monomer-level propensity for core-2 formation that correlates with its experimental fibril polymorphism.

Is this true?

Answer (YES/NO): NO